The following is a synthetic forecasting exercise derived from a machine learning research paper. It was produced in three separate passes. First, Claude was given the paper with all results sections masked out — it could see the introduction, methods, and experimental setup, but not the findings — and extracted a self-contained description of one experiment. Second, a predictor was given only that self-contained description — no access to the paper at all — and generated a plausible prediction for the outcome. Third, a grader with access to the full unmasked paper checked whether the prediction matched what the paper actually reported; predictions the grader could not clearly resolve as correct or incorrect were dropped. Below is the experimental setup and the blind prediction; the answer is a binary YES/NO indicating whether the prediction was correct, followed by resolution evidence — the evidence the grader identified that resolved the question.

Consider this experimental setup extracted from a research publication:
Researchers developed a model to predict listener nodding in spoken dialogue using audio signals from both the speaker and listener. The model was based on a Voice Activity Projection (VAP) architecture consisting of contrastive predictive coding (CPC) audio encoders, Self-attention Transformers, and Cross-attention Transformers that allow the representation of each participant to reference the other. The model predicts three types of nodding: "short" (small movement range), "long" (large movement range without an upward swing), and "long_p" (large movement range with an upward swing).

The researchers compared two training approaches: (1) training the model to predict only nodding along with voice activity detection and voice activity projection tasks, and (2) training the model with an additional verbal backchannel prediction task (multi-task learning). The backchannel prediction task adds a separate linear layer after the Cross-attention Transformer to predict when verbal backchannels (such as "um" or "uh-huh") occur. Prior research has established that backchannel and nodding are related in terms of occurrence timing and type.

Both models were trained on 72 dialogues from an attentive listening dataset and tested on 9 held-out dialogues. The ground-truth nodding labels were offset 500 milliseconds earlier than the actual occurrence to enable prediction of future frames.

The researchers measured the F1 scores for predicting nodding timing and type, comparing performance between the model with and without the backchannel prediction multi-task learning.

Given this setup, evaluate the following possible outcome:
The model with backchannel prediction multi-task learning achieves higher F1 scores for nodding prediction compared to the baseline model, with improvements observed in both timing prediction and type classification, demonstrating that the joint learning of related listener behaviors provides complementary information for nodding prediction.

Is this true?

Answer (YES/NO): NO